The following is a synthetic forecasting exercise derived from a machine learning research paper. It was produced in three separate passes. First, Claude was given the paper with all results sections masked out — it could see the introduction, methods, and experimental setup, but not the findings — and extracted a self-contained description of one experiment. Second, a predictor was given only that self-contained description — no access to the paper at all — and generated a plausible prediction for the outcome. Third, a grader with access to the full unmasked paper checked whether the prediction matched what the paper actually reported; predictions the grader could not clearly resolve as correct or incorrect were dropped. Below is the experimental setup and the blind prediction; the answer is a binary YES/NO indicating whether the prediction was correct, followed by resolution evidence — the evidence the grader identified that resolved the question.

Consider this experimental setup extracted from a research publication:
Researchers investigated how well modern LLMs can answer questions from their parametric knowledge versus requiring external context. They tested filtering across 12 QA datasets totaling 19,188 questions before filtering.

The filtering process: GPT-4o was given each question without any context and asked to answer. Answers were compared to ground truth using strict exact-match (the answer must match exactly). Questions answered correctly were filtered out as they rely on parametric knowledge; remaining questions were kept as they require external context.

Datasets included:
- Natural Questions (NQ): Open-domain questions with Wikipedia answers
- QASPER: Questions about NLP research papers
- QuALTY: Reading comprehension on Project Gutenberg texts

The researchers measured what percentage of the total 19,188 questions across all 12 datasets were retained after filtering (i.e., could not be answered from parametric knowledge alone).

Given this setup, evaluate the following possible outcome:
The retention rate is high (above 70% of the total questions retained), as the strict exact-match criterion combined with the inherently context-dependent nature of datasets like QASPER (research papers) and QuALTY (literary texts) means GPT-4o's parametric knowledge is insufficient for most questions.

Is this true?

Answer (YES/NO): YES